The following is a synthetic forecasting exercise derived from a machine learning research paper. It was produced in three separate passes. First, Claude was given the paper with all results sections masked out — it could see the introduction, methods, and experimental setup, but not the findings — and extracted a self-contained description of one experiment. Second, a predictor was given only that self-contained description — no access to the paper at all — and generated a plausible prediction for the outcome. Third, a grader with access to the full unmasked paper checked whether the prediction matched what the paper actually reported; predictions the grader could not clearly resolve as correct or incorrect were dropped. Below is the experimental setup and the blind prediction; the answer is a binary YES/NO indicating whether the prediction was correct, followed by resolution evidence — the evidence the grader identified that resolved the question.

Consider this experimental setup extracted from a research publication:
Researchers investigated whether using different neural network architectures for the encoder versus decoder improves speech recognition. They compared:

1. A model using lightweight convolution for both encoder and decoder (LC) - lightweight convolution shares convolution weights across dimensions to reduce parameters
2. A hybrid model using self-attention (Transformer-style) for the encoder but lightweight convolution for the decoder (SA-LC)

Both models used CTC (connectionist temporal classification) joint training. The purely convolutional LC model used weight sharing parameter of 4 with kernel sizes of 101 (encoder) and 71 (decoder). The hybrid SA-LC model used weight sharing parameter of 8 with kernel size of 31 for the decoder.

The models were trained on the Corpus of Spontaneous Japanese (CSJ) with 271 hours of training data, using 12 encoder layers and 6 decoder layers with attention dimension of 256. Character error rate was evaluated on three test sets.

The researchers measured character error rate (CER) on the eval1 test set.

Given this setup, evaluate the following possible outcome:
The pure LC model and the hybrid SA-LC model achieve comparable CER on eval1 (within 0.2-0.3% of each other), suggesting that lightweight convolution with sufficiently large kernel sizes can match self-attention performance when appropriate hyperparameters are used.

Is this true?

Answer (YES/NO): NO